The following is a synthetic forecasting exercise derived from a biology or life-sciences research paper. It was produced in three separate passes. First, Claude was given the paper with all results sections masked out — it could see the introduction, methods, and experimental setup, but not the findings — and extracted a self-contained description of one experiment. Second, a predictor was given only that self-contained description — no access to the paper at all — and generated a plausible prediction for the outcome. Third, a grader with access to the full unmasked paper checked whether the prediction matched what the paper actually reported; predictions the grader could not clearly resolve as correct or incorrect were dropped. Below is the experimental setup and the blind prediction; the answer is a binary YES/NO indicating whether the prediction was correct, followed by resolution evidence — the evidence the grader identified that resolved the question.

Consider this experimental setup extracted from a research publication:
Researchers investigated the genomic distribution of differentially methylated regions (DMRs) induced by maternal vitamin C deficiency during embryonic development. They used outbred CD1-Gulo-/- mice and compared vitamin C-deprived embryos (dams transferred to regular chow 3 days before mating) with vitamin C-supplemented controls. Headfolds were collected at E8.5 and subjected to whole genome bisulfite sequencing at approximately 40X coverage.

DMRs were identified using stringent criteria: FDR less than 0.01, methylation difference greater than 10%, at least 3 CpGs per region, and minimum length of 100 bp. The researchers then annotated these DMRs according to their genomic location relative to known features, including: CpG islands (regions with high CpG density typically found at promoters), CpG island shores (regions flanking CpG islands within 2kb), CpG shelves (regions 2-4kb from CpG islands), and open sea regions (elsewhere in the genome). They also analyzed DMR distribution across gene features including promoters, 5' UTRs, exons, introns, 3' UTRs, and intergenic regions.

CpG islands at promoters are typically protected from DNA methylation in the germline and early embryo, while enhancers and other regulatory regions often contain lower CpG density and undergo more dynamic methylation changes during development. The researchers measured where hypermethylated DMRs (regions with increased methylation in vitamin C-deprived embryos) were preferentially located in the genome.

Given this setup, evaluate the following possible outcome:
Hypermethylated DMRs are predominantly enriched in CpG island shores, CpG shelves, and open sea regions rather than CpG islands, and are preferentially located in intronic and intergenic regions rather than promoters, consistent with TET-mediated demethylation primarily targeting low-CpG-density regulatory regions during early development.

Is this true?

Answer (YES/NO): NO